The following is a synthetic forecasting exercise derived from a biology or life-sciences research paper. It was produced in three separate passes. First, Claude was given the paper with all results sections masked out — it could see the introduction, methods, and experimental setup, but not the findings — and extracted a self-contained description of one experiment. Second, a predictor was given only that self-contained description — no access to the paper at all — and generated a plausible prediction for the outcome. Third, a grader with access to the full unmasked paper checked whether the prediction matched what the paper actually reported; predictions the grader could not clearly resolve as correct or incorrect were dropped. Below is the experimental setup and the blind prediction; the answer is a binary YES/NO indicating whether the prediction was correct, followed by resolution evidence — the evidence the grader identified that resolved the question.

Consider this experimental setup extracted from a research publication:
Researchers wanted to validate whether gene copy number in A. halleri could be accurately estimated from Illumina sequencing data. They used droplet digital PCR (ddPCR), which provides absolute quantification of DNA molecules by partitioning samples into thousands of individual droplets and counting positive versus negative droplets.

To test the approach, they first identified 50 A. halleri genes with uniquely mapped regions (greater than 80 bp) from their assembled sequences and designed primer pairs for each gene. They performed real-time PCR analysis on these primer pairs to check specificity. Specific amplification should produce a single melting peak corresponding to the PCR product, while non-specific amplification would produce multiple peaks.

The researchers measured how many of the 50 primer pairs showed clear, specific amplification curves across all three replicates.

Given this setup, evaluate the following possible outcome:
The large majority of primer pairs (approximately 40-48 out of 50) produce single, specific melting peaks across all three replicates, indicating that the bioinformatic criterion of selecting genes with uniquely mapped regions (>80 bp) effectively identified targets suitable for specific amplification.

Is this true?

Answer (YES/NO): NO